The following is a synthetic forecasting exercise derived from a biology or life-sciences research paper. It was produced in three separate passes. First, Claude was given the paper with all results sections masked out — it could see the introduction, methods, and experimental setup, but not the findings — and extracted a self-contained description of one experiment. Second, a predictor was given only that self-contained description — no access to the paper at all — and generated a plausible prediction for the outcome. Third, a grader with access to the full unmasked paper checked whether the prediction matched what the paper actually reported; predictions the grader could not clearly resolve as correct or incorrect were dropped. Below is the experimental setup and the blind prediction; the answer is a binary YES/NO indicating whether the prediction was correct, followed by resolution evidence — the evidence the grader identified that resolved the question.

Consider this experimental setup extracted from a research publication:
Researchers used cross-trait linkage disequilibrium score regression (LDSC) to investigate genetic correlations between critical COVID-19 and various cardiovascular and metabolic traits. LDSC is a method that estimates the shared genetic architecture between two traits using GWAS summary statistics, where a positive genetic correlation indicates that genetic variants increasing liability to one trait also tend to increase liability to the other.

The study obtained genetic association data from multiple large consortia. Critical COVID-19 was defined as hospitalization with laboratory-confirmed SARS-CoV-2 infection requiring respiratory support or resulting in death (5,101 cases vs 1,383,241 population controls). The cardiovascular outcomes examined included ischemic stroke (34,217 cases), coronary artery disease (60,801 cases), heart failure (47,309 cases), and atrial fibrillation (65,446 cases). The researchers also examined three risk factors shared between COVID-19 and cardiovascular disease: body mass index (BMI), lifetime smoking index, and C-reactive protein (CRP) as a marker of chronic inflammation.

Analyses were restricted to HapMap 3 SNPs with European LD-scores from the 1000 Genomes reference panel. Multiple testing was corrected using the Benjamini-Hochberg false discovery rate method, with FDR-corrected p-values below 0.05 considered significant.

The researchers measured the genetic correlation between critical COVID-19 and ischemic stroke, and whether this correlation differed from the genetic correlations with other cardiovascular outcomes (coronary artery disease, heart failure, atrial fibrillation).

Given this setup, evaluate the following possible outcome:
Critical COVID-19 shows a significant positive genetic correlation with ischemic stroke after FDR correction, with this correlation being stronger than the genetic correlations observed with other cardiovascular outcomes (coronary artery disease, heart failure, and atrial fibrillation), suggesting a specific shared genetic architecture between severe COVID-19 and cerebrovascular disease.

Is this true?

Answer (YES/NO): YES